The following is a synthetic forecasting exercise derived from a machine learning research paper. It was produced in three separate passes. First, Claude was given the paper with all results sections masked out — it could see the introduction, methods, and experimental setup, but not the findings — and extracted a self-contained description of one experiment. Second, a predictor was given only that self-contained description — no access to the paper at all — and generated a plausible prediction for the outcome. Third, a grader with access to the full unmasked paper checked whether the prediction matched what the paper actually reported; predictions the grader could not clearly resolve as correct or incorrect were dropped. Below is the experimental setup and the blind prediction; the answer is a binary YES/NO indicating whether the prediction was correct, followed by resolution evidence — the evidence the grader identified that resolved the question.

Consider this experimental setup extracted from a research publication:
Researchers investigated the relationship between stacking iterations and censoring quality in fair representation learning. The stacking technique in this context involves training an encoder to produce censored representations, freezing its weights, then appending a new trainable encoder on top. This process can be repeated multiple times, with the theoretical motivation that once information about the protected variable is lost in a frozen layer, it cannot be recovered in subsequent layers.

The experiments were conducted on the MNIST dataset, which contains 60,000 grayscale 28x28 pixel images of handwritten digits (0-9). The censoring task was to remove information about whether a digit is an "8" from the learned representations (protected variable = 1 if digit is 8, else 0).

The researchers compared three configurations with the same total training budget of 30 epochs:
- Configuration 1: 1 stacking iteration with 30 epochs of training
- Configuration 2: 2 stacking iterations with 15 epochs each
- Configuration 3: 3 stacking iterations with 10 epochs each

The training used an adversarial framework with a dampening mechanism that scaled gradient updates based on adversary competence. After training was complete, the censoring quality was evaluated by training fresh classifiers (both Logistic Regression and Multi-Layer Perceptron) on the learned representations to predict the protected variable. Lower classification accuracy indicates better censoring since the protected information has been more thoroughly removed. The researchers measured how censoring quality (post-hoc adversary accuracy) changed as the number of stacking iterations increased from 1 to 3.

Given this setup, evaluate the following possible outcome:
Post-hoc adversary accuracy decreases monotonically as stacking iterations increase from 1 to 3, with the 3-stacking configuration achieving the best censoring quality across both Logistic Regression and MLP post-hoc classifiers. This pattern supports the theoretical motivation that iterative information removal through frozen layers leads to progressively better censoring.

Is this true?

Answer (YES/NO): NO